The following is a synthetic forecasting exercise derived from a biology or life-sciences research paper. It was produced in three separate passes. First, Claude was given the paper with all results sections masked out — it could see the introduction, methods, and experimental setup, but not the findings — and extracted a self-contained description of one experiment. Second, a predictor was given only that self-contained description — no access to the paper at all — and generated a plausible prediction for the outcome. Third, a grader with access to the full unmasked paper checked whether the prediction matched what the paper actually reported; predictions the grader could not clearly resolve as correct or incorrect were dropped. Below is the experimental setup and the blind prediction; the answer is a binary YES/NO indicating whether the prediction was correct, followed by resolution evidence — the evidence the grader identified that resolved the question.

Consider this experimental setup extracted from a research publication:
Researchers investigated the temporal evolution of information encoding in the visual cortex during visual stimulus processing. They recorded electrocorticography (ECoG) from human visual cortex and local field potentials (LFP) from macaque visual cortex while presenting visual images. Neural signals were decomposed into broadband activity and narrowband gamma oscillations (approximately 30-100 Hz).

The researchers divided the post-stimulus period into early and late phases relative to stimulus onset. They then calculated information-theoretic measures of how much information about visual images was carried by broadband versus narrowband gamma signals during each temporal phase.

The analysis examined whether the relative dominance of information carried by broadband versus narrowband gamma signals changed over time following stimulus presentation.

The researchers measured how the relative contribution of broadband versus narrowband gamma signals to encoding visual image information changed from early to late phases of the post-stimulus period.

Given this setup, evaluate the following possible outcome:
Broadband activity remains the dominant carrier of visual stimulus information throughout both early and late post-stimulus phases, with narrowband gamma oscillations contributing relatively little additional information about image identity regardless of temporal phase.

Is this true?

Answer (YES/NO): NO